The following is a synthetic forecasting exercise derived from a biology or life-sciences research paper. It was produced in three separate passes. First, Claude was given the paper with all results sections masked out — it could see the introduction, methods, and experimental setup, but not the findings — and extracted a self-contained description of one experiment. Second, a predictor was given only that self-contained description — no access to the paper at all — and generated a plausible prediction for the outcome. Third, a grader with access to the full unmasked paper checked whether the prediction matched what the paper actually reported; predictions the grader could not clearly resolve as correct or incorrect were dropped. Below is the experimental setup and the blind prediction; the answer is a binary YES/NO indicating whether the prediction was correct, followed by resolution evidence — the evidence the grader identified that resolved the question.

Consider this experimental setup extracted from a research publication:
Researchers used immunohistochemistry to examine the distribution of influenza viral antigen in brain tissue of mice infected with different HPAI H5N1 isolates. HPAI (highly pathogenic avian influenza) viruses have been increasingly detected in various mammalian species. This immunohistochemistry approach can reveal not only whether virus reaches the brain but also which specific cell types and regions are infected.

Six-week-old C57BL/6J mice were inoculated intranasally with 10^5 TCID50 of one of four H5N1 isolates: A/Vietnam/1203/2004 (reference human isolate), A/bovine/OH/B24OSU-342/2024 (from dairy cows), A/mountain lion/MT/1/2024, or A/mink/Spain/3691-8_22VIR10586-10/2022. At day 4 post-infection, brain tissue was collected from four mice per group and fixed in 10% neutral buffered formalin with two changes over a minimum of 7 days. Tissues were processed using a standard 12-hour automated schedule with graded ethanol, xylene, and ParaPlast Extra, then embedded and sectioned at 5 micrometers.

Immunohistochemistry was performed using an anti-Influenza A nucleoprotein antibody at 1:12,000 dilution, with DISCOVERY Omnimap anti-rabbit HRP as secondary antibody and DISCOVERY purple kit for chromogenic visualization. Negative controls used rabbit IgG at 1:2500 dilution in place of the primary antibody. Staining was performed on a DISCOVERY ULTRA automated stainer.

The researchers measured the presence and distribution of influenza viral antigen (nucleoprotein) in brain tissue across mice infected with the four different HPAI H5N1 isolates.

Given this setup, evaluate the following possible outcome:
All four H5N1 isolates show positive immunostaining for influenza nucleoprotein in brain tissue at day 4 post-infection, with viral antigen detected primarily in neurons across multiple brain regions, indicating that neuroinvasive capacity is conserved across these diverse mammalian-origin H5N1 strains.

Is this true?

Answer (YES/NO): NO